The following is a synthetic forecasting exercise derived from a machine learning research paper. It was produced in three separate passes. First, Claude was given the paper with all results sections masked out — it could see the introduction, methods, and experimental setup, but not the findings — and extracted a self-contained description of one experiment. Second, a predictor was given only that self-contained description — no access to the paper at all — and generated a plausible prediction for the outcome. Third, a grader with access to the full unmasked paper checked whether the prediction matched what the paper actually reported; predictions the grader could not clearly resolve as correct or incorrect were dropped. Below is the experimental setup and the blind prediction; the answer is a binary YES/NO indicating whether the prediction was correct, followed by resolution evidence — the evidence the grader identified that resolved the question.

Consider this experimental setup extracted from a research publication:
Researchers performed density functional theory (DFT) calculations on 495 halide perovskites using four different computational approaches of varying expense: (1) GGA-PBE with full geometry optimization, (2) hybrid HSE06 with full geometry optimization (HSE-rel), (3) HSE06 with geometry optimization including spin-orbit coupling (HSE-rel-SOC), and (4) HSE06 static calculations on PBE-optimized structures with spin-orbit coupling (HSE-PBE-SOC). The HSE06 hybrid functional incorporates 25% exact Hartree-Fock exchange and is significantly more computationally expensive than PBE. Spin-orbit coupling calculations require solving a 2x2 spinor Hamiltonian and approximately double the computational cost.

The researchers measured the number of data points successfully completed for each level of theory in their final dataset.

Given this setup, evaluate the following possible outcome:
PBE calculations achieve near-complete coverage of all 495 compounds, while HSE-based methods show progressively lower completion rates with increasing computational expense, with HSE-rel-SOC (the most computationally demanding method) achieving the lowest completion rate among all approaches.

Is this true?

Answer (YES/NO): NO